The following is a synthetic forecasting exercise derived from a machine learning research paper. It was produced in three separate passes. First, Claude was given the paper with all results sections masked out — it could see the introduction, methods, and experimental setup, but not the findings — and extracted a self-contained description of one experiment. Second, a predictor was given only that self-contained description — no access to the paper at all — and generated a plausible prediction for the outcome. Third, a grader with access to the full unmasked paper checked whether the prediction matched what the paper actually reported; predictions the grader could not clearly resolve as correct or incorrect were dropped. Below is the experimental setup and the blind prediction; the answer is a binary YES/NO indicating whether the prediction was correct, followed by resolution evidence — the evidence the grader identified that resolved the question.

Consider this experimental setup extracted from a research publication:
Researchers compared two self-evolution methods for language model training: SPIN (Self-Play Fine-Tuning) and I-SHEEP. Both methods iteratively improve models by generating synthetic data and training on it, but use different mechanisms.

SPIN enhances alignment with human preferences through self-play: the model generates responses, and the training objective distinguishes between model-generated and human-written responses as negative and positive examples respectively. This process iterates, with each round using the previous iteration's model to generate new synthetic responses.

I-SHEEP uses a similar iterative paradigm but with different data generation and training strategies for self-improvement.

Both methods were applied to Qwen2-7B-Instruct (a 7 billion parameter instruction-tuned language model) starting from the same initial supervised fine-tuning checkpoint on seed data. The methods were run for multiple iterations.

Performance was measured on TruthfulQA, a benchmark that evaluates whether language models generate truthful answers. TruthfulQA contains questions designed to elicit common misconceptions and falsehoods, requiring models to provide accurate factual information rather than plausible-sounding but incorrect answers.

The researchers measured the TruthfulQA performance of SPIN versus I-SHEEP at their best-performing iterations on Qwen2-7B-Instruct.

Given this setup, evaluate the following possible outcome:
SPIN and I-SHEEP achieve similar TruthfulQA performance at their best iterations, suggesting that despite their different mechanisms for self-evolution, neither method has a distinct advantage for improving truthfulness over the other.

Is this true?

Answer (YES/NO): NO